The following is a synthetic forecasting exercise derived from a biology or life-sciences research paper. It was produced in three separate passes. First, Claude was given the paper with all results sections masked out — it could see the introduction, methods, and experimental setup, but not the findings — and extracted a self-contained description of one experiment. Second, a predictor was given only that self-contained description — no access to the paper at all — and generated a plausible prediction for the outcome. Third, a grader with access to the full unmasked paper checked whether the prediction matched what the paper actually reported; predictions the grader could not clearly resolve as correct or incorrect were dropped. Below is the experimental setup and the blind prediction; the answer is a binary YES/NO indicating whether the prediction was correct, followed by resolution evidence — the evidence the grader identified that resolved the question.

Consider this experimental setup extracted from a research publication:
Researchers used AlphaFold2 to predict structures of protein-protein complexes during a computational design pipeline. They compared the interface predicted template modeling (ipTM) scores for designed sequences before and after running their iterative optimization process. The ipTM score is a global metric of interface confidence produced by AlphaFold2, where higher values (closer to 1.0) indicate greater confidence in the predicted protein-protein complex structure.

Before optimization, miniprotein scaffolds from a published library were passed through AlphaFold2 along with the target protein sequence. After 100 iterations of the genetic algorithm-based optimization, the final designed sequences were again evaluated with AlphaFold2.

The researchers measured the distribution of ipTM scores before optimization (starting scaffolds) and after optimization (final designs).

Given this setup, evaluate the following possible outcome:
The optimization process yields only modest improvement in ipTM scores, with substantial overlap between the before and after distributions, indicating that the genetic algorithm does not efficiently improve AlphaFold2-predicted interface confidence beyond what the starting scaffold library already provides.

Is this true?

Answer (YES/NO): NO